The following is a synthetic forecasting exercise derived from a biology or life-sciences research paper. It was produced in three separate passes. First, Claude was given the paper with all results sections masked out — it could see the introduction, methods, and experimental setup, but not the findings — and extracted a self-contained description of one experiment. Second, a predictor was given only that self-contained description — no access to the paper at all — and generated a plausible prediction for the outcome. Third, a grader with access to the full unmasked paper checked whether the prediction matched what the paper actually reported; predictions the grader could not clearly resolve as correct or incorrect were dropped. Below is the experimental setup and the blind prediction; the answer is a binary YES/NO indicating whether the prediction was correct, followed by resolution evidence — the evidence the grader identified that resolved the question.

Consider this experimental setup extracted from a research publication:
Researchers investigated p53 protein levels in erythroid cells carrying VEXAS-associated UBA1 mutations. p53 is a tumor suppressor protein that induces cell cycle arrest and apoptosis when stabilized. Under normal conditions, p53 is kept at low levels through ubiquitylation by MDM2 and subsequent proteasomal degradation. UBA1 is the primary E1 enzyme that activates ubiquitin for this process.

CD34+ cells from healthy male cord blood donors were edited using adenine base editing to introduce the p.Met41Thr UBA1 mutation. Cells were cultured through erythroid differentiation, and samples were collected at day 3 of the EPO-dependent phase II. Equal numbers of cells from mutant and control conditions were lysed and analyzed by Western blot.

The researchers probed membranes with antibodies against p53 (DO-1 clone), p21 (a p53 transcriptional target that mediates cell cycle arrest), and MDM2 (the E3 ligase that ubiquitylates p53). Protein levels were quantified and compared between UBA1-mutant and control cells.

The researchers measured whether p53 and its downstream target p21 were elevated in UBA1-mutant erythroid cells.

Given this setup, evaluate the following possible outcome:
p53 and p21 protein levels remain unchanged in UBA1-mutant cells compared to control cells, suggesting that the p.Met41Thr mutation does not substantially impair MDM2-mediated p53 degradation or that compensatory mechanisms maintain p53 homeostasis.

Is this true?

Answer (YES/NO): NO